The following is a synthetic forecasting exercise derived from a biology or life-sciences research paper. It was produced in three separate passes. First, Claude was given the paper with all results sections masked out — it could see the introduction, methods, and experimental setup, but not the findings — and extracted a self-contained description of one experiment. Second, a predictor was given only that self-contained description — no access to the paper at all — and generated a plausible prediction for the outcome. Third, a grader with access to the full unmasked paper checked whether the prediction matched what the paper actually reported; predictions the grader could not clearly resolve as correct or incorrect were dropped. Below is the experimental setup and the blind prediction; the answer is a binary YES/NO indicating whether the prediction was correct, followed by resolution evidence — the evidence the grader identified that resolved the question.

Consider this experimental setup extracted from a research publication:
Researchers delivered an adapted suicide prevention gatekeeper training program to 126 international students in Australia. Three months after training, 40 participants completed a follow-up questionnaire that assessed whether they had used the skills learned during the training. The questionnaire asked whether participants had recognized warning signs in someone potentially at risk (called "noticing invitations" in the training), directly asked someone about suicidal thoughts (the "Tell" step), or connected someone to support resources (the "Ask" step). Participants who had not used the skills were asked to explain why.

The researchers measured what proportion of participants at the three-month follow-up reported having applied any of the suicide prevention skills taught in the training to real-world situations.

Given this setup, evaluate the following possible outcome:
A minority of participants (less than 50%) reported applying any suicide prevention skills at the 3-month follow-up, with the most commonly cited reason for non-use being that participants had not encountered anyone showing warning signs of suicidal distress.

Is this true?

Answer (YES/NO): NO